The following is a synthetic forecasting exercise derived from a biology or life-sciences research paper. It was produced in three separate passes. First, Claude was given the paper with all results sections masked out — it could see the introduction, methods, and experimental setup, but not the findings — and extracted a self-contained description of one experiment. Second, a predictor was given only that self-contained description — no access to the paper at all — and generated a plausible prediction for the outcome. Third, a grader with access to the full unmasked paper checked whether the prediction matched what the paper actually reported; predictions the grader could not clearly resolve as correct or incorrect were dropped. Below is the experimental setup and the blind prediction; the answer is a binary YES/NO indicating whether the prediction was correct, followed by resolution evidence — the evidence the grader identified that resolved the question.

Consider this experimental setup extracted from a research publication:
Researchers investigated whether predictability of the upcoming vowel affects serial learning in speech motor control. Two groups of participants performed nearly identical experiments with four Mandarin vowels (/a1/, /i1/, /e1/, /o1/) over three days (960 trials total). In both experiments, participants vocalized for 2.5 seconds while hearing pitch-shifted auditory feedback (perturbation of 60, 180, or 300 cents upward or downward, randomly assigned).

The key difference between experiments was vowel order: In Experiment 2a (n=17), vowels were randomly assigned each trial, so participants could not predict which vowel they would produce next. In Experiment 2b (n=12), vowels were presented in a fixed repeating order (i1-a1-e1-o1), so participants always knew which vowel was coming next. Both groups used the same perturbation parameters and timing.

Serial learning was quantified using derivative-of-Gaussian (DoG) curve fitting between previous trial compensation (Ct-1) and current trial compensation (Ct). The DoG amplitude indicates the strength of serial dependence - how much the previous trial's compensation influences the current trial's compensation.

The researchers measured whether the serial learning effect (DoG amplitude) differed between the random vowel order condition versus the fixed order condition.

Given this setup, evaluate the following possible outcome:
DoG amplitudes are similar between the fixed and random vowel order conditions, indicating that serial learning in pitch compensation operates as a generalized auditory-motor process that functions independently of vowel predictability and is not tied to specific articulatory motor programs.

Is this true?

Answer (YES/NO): YES